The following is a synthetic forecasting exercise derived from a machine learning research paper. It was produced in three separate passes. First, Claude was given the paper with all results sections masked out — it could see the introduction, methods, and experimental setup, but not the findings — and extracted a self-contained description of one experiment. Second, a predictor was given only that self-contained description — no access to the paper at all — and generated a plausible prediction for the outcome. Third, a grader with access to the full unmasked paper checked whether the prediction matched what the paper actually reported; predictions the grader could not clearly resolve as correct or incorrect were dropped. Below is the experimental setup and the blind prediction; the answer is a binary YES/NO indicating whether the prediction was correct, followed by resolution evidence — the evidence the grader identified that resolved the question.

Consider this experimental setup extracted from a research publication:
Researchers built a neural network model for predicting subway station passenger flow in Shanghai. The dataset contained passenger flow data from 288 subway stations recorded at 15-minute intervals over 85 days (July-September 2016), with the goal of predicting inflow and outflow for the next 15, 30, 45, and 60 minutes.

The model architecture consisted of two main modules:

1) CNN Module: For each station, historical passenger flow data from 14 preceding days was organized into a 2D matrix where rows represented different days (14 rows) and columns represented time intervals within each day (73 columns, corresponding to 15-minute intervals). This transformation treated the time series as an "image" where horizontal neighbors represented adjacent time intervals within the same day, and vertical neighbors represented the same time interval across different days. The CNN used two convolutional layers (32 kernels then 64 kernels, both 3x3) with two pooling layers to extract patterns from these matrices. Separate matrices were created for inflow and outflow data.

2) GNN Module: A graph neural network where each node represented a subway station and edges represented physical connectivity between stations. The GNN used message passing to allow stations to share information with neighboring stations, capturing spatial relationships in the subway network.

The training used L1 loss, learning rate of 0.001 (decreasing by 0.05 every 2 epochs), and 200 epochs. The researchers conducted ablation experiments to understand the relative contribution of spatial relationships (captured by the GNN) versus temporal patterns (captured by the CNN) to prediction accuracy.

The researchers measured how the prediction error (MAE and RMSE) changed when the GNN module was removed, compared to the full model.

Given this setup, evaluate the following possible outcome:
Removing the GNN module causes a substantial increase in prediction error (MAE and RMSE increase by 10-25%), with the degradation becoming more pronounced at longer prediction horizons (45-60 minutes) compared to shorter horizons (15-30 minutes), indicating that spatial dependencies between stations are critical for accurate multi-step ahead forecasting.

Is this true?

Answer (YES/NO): NO